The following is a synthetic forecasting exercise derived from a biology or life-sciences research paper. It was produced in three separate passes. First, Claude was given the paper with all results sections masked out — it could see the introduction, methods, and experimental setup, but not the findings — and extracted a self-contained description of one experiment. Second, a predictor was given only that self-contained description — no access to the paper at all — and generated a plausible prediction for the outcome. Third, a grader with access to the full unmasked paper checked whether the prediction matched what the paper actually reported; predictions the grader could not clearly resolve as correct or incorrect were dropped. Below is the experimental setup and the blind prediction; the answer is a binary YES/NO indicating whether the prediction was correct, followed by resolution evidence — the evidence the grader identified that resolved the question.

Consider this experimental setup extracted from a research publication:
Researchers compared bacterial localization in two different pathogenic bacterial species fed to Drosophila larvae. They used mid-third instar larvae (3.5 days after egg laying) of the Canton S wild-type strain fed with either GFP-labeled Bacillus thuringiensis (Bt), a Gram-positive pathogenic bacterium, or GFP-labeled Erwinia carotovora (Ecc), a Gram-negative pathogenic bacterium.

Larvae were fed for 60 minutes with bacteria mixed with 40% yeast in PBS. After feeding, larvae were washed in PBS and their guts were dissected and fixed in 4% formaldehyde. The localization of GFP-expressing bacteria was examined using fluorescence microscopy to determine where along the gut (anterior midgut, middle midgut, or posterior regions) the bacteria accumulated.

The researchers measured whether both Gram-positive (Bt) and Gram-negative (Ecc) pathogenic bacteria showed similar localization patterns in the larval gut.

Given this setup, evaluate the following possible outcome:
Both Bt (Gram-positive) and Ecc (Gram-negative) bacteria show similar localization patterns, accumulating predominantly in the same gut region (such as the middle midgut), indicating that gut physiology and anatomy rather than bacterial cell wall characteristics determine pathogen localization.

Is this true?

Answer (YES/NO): NO